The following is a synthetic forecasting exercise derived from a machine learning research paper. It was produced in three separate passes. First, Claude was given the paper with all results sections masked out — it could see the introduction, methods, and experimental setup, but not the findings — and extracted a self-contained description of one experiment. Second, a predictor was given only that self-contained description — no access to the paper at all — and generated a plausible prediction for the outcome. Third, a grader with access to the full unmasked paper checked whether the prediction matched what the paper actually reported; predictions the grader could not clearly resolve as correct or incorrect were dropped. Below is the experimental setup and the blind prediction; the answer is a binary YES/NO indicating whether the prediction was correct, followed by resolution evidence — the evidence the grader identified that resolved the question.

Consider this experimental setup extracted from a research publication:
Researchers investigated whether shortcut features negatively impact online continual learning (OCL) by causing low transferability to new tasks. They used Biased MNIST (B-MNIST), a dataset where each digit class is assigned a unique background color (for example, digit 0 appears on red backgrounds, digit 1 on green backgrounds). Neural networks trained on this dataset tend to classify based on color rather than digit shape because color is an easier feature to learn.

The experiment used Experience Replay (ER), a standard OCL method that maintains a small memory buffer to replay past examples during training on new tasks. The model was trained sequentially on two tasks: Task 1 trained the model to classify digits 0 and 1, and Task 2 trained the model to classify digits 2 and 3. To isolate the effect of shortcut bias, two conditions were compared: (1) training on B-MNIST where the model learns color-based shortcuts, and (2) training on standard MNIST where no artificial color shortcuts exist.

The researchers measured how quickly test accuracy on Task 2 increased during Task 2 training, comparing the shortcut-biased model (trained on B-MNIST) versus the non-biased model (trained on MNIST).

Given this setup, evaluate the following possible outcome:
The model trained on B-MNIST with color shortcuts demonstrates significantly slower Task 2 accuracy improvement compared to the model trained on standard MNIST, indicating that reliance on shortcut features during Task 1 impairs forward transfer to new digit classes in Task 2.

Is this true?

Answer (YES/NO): YES